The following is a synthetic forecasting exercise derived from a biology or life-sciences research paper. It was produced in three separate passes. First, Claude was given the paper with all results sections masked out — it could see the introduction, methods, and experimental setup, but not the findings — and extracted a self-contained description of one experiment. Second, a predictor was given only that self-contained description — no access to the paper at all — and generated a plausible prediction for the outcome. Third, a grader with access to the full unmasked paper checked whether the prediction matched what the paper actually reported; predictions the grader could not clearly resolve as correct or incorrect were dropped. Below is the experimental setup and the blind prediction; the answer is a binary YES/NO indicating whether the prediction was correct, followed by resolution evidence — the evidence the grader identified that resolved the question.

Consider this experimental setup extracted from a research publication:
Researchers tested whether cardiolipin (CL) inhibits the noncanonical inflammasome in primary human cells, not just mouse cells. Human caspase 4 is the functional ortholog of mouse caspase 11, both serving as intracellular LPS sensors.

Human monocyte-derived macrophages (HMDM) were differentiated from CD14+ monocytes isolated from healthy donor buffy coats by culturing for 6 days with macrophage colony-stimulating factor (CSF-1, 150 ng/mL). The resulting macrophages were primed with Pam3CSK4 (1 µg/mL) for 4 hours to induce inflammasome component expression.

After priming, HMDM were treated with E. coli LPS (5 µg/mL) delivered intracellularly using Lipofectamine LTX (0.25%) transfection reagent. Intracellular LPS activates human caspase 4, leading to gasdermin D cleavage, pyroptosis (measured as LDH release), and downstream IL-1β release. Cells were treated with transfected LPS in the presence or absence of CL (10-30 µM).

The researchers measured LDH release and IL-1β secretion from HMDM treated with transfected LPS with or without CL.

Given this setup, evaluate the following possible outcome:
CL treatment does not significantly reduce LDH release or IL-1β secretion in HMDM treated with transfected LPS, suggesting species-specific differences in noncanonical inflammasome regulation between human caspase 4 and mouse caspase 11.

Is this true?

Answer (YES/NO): NO